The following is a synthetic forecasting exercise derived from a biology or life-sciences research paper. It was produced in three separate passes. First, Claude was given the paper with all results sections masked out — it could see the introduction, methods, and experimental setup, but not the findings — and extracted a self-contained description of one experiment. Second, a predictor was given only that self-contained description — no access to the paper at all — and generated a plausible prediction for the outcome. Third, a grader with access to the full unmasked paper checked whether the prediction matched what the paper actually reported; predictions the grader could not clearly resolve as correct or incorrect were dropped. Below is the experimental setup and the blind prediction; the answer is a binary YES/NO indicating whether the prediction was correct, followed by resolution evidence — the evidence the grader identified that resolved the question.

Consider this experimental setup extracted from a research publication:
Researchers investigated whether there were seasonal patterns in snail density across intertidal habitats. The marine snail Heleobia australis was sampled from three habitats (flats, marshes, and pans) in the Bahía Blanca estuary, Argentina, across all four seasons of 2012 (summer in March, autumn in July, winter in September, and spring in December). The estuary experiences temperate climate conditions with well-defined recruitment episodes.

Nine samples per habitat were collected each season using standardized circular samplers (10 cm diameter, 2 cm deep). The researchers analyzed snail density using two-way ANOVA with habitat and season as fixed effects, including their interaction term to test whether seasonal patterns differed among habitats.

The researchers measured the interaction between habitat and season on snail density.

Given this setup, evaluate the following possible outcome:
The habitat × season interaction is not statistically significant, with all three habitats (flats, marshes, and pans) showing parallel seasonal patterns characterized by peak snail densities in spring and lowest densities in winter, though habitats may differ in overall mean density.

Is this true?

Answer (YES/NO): NO